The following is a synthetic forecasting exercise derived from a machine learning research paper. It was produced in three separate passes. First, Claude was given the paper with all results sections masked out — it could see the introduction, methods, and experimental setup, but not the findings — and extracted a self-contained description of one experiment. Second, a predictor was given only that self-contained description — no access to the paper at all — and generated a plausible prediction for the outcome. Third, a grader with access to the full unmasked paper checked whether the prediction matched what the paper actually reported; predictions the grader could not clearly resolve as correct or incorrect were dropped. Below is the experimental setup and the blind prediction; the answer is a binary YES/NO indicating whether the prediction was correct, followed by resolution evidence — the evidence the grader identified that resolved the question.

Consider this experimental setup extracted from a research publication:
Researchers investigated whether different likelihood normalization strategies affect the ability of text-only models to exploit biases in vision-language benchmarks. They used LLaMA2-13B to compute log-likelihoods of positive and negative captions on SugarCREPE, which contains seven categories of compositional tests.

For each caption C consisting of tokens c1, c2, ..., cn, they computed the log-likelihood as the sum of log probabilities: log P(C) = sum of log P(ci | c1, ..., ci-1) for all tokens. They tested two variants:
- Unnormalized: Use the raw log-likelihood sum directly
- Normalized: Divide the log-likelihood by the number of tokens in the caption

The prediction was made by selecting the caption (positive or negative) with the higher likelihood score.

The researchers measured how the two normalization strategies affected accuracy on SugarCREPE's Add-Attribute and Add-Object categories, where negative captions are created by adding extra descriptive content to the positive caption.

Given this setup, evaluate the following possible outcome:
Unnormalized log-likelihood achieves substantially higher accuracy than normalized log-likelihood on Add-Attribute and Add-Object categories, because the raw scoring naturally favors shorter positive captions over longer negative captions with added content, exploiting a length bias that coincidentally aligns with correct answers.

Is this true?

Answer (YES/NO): YES